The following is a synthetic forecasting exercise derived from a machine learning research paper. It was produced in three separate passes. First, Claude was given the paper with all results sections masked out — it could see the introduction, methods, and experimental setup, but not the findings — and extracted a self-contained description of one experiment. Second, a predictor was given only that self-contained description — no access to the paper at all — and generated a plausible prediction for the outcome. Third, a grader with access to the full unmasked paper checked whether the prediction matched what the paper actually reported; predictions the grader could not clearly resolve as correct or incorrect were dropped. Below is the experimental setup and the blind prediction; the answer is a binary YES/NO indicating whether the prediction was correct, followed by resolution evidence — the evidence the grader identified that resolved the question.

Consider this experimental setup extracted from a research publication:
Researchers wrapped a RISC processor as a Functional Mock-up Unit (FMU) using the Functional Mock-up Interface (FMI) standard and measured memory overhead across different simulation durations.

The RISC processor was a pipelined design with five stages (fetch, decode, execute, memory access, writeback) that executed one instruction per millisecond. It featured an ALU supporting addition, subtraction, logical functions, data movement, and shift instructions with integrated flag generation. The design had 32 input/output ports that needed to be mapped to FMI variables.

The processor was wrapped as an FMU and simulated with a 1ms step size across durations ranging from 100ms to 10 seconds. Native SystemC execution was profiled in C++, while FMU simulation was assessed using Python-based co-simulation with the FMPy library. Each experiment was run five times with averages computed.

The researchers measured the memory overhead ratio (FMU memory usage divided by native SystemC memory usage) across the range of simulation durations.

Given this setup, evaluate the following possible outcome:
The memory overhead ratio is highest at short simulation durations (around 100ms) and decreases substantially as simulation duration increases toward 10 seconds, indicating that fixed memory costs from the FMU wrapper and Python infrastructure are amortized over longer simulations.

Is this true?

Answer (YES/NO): NO